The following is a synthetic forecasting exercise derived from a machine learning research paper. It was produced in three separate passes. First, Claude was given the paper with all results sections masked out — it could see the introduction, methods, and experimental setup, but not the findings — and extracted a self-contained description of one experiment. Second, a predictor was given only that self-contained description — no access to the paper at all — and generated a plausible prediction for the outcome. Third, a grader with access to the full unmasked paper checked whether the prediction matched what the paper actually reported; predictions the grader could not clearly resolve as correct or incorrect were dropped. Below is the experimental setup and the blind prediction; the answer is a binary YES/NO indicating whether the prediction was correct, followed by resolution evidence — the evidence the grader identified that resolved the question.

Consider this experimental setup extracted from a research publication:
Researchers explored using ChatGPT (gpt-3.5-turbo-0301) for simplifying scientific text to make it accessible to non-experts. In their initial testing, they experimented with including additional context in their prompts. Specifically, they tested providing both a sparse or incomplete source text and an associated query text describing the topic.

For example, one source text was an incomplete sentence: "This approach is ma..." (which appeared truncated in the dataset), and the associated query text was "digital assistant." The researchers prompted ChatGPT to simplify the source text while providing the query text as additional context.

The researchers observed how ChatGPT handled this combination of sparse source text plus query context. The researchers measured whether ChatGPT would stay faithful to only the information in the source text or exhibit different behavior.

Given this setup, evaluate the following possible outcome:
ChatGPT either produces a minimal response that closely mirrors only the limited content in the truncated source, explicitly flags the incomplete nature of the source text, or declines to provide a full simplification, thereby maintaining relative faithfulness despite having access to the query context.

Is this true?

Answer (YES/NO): NO